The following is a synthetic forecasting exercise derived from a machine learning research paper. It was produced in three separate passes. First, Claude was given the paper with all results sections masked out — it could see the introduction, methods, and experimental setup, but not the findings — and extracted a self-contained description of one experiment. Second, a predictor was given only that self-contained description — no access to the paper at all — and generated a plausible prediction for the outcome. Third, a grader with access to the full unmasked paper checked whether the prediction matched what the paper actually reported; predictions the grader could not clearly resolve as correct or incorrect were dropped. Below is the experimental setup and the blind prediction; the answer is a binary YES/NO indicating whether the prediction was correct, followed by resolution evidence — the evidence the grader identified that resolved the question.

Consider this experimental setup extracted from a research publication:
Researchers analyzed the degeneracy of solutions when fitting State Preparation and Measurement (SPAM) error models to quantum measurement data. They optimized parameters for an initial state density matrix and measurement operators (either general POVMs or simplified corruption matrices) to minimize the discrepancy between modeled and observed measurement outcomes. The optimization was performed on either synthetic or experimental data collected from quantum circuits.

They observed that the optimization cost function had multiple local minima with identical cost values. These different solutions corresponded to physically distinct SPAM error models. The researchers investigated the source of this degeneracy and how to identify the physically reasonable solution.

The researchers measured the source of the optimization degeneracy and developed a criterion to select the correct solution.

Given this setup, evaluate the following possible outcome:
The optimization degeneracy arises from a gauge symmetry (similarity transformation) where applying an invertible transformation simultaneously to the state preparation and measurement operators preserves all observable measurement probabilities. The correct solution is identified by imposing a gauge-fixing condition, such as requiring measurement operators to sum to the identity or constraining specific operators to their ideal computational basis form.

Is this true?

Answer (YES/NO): NO